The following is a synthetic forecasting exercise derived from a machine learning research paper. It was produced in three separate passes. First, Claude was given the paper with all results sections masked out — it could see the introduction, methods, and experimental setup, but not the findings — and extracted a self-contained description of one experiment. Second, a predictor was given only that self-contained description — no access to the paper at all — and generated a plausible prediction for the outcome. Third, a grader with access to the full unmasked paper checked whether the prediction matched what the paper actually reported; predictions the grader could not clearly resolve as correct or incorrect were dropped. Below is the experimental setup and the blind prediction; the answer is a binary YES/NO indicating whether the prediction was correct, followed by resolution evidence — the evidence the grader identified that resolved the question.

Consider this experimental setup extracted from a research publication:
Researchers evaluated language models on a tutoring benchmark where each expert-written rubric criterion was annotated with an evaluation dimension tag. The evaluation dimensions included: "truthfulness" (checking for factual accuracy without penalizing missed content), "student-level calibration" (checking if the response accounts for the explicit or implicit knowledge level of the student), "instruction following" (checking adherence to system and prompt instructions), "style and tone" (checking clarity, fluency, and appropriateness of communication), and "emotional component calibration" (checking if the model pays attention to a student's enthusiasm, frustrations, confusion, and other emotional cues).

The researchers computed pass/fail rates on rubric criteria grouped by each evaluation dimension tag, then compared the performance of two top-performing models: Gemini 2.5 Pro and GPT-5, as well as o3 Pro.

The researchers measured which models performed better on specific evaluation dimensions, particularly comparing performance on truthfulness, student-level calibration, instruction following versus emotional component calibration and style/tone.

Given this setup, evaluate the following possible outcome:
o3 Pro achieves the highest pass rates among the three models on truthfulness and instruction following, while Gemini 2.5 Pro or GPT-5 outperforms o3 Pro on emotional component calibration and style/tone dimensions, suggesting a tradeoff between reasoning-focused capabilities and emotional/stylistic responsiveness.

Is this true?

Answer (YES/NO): NO